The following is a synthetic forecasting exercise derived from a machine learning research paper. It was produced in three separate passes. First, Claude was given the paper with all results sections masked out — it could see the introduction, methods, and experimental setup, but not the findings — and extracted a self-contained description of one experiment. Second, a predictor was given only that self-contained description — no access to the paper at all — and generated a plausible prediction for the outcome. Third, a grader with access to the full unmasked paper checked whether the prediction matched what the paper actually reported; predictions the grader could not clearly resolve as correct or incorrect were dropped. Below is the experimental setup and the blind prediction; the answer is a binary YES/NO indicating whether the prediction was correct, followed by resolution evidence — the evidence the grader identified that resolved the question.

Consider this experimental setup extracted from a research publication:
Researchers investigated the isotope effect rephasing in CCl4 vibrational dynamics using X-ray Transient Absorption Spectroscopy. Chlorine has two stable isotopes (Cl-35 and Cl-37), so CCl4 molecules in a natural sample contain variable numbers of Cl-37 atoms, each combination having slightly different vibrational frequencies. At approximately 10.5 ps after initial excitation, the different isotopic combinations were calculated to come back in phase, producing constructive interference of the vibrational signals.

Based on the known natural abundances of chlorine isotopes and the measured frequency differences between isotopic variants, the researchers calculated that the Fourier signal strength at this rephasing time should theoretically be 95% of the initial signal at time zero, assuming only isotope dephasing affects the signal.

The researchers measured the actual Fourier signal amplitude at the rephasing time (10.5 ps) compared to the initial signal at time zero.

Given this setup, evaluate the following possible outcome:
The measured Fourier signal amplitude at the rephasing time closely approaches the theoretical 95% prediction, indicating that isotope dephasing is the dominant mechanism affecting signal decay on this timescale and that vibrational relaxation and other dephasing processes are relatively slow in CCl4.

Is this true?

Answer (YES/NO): NO